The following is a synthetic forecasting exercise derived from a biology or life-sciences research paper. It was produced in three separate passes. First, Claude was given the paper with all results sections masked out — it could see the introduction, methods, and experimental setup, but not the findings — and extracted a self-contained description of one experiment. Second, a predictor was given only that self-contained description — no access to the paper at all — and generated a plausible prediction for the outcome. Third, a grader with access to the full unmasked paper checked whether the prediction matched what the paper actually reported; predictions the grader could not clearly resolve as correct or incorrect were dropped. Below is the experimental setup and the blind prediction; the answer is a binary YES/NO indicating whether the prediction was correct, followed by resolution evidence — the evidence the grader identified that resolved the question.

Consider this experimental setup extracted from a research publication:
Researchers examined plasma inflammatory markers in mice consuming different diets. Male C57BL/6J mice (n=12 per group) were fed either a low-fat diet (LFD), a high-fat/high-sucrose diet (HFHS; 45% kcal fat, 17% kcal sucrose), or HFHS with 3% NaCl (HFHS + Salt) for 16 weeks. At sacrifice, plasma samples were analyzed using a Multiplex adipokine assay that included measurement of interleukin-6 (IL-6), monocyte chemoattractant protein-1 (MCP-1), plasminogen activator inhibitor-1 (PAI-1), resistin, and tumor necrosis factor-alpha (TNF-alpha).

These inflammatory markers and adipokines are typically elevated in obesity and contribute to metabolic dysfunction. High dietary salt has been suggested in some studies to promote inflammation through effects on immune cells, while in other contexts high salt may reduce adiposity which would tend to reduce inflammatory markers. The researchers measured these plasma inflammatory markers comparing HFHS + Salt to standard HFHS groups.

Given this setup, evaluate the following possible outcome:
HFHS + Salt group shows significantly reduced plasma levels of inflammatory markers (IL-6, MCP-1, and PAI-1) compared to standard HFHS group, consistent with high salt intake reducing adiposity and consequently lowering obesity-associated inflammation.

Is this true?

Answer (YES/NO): NO